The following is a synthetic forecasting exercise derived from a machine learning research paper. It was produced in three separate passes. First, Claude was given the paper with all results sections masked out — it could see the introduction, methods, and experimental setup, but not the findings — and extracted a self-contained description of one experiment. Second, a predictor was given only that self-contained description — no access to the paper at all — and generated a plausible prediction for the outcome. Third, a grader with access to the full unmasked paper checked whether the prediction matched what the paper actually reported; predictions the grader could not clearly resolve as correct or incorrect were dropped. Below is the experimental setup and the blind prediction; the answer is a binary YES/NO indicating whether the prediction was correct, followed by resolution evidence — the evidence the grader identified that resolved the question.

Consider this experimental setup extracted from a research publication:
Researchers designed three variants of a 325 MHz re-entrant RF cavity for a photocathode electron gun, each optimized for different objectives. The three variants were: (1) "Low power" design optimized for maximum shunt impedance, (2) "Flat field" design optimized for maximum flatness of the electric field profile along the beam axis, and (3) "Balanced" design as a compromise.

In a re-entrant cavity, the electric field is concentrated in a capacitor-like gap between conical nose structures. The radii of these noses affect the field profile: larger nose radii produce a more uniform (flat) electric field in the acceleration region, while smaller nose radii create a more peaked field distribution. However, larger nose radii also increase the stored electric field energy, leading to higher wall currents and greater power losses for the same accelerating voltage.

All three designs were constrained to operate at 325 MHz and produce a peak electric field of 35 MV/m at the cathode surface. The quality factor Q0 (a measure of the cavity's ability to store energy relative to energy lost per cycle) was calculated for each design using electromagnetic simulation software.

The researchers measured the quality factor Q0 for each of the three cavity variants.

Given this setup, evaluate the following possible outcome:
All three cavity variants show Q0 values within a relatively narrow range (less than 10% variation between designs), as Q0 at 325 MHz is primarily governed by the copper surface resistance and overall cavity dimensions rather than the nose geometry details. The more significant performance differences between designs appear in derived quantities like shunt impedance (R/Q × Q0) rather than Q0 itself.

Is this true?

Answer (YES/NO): NO